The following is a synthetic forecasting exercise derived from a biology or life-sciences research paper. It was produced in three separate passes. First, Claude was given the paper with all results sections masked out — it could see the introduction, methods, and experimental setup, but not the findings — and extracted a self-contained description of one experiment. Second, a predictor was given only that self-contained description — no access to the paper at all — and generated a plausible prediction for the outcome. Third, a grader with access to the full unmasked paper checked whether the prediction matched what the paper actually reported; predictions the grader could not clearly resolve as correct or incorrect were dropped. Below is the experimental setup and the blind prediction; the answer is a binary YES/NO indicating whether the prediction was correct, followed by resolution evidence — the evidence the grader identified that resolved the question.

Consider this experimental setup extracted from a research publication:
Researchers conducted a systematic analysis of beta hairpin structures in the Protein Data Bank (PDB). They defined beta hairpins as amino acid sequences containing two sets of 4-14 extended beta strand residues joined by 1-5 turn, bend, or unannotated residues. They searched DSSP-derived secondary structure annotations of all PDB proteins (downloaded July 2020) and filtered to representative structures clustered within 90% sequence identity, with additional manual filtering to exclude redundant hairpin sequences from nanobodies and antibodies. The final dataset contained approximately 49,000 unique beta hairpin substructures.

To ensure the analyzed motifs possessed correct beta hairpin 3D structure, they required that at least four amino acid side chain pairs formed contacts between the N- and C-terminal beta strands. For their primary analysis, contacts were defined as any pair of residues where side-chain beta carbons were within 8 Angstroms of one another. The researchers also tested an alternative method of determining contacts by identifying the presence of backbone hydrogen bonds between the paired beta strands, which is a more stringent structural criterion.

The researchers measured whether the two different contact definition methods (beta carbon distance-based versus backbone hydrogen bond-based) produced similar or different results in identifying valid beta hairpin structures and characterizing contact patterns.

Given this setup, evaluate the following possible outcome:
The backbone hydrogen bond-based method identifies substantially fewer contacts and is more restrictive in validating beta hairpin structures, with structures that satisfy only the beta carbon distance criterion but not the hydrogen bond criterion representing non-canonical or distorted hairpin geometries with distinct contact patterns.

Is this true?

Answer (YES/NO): NO